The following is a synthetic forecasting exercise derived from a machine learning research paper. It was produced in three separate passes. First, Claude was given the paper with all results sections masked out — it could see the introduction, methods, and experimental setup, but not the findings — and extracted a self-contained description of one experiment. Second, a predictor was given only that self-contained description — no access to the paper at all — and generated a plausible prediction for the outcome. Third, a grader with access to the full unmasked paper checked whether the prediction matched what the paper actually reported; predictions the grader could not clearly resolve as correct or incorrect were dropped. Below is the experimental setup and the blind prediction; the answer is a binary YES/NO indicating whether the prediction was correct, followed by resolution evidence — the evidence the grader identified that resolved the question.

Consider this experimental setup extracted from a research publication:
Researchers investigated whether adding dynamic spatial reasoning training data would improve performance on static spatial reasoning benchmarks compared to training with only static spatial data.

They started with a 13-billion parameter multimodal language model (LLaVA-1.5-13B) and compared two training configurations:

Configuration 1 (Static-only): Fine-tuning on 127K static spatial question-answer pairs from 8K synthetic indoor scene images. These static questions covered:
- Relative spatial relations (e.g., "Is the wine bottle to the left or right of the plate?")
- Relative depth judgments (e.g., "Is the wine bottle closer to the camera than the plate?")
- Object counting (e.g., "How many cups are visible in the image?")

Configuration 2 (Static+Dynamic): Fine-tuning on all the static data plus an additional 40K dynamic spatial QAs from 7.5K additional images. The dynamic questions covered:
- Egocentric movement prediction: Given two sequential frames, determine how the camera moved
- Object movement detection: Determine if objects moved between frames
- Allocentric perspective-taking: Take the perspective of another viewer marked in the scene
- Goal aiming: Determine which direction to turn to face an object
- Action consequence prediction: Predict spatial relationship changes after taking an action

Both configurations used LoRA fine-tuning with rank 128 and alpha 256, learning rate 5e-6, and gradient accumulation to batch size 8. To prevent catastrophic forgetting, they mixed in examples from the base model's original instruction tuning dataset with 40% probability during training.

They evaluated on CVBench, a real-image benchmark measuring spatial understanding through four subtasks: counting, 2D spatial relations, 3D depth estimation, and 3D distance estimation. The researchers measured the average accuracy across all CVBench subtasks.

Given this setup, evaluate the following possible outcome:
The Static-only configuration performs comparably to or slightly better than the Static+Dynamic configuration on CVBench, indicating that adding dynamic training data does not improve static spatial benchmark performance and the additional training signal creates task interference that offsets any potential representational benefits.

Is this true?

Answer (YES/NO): NO